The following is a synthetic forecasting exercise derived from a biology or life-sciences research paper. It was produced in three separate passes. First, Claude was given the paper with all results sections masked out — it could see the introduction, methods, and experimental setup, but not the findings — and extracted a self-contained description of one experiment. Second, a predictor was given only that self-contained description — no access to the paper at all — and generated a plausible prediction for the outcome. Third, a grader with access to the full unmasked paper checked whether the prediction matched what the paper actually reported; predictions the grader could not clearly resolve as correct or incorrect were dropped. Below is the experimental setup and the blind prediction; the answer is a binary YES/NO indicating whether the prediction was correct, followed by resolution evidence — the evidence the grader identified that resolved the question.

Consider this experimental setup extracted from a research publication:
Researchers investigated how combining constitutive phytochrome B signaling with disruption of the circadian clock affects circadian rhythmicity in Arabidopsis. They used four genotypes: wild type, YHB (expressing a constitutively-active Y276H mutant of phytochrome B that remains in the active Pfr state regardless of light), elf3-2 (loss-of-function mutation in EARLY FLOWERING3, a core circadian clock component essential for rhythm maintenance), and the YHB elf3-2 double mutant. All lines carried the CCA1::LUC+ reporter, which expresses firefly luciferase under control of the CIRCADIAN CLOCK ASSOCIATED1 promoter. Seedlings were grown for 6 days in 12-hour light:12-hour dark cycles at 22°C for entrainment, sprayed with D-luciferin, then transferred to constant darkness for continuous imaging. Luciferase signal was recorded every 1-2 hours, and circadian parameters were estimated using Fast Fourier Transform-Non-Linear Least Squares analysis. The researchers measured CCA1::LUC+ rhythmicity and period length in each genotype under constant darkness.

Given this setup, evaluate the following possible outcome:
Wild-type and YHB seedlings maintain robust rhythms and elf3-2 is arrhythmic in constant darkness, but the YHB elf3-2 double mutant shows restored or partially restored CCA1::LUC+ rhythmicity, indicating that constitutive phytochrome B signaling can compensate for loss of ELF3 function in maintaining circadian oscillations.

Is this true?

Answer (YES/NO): NO